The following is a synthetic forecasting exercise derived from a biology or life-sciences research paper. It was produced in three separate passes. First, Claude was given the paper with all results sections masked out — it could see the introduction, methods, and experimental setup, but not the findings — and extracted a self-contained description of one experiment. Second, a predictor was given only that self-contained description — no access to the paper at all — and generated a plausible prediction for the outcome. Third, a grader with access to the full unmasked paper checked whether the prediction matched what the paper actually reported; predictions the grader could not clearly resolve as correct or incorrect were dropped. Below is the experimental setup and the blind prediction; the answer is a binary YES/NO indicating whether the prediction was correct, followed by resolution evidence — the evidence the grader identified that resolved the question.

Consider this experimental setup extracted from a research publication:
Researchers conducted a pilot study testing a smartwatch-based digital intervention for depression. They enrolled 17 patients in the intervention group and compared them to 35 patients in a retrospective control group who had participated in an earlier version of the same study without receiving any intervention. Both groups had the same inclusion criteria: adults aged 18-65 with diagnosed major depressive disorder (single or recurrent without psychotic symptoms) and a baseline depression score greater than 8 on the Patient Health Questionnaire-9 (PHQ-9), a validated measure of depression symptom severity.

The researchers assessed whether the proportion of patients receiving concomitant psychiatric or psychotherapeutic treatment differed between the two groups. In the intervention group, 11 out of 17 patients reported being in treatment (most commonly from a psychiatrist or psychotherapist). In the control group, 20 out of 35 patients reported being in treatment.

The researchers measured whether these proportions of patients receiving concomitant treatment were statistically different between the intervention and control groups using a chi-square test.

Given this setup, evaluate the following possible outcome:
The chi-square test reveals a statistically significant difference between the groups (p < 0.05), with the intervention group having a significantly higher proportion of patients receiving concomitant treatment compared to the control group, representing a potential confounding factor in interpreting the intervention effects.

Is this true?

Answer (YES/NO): NO